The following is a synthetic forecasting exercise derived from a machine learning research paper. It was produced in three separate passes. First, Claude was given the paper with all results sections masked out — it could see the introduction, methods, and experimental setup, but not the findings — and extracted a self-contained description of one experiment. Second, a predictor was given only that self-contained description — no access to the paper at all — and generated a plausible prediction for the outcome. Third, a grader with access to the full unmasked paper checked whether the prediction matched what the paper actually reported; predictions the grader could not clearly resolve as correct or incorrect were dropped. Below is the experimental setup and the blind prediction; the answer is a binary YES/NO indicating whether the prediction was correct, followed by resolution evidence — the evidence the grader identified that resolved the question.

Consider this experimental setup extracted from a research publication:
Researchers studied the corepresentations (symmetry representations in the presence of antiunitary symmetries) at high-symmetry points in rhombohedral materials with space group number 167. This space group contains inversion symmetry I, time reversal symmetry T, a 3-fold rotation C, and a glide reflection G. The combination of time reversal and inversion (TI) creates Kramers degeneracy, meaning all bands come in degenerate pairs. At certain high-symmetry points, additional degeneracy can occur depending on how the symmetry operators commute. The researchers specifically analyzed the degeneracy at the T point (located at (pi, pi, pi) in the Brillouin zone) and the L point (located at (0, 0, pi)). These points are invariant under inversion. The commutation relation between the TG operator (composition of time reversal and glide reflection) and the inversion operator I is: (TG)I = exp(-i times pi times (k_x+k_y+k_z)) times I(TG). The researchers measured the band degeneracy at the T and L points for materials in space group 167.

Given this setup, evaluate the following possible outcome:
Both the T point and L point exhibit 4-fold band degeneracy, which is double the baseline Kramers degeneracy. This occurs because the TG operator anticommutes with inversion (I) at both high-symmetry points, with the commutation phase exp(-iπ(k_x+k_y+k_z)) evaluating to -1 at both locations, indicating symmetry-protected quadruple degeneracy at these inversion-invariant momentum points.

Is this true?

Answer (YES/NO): YES